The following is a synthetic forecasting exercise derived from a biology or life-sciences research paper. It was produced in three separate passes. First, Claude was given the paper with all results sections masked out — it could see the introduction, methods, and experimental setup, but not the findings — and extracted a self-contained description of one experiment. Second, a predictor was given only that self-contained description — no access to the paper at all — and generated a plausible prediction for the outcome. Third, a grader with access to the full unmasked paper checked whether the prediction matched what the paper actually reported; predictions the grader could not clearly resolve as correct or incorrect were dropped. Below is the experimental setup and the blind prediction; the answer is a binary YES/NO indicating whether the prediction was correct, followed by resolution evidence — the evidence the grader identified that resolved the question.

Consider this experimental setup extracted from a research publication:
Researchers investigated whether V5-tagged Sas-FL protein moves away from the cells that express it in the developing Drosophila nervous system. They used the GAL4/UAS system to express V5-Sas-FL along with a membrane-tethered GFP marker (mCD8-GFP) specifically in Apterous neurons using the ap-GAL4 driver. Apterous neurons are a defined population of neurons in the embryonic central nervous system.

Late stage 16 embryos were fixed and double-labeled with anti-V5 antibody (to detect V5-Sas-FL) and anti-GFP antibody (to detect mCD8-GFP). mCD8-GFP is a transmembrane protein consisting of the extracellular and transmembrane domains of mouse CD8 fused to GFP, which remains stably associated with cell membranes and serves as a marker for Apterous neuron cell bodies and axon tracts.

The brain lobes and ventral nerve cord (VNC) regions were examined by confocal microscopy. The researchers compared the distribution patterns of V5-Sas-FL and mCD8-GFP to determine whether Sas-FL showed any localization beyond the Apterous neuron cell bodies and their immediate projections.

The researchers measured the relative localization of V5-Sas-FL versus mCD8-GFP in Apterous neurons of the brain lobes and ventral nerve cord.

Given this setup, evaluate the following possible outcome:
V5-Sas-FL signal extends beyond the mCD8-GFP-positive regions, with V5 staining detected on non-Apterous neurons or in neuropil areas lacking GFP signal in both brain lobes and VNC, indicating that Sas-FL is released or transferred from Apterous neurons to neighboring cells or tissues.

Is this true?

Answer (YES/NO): YES